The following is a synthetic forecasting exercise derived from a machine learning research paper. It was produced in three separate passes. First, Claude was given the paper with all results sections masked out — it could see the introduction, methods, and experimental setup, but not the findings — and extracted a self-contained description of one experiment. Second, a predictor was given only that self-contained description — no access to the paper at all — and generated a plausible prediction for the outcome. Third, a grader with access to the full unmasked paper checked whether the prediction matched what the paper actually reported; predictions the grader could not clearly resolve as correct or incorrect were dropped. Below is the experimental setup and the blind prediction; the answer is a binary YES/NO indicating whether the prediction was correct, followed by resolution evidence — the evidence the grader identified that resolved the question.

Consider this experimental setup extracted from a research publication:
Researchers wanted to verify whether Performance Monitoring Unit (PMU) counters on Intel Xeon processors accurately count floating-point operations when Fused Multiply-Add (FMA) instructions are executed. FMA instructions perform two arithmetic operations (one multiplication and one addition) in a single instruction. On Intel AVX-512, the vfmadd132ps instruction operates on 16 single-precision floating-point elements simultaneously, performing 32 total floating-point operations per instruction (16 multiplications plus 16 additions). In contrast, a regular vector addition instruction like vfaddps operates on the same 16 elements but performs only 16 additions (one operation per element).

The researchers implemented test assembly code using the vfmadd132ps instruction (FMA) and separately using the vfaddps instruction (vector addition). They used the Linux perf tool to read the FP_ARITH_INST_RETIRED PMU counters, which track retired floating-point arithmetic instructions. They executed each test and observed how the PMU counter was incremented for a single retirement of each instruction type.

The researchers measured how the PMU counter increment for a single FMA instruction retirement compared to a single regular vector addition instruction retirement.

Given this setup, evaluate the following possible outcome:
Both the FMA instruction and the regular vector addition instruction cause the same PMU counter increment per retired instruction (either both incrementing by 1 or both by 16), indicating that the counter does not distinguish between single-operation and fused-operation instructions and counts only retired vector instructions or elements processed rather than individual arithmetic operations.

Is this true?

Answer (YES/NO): NO